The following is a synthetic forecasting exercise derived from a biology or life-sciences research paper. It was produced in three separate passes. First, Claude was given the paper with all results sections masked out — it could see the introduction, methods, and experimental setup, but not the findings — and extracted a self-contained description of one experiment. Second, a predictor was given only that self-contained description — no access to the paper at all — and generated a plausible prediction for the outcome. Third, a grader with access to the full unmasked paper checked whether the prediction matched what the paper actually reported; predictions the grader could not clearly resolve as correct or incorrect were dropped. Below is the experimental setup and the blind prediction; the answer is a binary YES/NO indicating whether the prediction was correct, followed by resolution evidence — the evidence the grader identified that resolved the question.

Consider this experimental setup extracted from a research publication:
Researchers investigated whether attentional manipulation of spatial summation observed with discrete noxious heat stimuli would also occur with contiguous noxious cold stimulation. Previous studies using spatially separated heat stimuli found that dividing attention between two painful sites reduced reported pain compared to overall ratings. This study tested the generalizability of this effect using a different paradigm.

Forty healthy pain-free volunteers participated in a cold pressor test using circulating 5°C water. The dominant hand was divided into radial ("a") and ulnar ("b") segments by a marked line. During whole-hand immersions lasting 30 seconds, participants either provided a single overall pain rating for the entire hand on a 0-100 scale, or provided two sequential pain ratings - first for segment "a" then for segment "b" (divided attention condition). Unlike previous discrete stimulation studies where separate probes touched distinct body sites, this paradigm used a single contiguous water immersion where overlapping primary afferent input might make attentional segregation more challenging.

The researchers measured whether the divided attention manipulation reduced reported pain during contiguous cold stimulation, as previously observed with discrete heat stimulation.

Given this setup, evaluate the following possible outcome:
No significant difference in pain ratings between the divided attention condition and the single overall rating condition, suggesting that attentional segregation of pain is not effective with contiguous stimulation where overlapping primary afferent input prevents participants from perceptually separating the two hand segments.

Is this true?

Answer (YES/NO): NO